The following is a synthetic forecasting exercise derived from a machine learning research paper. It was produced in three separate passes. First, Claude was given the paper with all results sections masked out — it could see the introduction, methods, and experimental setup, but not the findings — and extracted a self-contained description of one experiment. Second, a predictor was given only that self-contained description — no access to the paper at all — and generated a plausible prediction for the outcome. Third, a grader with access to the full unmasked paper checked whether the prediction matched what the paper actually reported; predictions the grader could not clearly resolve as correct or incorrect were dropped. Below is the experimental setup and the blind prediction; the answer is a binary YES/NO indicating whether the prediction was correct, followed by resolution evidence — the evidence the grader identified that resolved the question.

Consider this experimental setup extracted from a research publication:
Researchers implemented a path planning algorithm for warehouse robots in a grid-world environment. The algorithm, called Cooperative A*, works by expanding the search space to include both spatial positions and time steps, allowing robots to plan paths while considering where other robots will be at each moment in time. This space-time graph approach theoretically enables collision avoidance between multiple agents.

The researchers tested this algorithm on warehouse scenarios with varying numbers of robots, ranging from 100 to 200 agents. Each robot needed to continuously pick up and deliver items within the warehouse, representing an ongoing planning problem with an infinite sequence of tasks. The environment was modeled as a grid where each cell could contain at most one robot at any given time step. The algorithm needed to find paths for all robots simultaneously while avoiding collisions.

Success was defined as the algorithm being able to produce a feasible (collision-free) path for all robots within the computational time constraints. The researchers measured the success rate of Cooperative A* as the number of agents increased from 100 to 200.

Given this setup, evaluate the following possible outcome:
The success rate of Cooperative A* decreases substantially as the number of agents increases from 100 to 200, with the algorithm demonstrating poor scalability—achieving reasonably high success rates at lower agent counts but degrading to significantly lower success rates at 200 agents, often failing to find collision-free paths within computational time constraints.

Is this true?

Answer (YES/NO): YES